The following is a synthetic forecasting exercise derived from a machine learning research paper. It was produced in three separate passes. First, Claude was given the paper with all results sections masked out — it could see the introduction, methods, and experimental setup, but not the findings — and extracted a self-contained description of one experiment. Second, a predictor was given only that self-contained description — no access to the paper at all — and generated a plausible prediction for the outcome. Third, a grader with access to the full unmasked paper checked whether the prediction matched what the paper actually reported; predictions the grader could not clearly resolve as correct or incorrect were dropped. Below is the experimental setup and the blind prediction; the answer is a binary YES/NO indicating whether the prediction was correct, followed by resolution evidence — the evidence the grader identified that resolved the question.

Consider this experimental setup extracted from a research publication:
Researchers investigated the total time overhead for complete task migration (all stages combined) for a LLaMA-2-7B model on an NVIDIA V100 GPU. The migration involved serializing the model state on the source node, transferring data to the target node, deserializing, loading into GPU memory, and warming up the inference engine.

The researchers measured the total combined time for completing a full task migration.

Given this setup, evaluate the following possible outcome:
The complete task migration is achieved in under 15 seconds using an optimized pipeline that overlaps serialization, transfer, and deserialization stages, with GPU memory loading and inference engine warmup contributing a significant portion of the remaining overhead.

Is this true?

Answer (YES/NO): NO